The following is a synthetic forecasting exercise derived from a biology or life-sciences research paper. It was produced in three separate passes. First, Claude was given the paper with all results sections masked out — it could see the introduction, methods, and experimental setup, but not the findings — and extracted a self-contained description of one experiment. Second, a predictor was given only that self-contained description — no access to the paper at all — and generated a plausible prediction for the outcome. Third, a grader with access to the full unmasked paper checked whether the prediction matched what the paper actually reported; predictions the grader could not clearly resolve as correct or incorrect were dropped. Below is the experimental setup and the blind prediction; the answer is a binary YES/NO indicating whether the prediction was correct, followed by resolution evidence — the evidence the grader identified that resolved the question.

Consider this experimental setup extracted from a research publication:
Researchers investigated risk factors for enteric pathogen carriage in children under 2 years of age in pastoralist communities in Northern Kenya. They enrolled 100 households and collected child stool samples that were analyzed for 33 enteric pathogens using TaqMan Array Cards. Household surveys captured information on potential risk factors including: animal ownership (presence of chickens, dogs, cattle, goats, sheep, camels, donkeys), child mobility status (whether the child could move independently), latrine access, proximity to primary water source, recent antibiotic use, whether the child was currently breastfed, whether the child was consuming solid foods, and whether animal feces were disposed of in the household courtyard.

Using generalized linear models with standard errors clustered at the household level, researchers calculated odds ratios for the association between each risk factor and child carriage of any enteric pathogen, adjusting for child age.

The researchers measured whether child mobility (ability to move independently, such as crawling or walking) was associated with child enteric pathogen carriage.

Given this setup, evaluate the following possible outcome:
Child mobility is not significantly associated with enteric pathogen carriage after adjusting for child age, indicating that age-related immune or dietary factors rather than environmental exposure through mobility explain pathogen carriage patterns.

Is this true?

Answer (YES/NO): NO